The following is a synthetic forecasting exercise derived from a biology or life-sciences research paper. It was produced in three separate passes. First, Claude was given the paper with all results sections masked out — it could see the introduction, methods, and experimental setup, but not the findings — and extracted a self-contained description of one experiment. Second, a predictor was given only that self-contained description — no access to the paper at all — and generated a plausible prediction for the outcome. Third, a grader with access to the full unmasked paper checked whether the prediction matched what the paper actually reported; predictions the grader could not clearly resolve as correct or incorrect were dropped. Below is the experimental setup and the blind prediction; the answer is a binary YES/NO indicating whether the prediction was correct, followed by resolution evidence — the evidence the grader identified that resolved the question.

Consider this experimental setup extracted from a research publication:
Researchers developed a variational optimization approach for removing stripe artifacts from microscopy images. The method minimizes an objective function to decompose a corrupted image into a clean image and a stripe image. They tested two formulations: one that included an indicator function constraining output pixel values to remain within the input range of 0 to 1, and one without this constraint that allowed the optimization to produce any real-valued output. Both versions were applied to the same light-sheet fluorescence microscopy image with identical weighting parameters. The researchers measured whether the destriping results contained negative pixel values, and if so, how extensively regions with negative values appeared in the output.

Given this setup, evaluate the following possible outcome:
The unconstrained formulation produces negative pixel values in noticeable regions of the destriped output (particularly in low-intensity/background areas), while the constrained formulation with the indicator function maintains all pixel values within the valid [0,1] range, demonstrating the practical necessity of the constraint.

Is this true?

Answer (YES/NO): NO